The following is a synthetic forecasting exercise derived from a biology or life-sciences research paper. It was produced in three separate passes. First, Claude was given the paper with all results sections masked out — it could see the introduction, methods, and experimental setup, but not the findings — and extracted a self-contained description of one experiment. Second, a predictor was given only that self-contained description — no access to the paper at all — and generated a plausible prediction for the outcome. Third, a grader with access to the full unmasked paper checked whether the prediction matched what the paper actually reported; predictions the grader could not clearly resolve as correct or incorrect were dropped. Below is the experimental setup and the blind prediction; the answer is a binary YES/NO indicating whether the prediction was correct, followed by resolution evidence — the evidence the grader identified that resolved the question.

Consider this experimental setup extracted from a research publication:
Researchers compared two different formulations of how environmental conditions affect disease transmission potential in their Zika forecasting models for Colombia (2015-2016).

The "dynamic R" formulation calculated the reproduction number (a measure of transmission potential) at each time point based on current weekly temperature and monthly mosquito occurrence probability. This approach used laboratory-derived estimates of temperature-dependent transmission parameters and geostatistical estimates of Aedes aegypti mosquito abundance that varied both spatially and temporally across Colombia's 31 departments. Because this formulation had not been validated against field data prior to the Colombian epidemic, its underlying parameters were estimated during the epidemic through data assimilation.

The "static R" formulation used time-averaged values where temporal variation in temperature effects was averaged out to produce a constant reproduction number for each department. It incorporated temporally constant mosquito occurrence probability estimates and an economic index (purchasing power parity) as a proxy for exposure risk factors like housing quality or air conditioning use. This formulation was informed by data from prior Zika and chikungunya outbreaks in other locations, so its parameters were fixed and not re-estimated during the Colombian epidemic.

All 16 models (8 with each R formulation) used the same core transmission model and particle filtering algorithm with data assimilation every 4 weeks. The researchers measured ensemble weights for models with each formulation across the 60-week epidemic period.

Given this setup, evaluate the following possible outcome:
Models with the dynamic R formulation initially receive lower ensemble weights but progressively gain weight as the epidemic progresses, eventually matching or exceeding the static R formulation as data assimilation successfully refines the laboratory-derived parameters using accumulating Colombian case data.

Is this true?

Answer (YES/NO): NO